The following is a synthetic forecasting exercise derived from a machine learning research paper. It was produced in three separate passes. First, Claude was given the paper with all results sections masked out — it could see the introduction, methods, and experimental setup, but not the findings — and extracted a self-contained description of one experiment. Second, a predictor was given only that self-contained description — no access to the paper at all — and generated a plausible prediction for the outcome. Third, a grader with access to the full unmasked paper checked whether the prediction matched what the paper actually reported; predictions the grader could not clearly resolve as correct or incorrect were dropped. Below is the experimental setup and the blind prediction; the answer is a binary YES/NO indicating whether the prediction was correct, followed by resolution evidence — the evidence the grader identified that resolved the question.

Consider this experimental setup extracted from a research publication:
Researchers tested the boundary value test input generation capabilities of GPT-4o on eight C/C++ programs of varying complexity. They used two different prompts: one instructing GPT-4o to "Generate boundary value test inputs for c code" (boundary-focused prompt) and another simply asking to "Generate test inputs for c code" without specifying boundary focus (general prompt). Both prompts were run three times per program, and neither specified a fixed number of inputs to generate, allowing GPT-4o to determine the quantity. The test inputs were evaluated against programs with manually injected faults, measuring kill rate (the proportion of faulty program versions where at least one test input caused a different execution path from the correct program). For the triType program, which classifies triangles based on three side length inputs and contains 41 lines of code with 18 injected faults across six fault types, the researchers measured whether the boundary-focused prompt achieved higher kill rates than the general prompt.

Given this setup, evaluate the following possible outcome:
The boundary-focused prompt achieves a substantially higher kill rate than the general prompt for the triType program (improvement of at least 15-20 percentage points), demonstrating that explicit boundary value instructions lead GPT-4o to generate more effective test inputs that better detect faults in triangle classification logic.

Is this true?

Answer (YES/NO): NO